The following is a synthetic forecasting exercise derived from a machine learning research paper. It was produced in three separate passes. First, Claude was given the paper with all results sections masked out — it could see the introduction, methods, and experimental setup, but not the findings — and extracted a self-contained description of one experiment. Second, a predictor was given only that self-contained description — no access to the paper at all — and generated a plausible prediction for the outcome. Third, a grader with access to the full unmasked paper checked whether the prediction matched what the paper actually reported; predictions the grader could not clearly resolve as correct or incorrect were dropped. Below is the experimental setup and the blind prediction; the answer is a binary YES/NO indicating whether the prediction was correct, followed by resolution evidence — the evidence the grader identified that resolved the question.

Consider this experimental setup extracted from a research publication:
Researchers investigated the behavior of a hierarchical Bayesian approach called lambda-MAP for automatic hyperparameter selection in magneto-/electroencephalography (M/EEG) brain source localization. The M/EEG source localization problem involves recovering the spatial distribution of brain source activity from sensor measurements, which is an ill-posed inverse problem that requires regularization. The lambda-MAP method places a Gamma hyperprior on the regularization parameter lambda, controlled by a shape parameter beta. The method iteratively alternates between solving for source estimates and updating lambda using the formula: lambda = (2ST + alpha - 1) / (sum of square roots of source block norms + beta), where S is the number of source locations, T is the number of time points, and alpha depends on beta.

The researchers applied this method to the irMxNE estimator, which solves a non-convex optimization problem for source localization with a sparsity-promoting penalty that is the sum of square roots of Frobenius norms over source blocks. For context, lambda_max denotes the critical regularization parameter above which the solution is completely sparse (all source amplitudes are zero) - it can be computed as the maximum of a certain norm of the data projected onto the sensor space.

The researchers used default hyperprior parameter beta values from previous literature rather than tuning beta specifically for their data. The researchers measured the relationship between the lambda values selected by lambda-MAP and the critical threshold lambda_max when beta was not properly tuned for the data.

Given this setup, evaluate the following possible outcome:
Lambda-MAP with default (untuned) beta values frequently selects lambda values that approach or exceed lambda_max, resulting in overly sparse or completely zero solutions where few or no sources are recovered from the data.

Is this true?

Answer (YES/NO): YES